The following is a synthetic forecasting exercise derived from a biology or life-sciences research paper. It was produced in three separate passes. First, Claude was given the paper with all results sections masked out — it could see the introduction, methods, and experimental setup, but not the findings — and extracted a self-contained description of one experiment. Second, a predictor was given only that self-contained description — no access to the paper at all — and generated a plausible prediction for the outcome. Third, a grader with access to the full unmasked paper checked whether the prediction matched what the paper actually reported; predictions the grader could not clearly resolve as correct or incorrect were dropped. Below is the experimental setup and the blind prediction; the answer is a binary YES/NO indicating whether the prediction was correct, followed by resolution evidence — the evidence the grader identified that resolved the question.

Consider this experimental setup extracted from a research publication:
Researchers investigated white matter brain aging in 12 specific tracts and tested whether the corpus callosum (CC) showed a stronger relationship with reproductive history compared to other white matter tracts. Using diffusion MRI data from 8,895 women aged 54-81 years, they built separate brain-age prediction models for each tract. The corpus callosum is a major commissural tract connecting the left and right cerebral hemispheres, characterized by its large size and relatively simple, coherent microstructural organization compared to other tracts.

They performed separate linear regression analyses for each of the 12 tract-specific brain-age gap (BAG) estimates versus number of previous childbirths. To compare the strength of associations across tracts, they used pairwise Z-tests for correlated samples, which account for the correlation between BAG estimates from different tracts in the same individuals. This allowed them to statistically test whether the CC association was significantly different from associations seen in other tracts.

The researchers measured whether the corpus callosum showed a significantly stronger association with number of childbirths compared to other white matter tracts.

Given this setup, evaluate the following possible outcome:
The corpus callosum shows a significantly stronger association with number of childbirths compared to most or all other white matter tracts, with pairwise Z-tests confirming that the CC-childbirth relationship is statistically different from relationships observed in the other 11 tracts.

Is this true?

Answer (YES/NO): NO